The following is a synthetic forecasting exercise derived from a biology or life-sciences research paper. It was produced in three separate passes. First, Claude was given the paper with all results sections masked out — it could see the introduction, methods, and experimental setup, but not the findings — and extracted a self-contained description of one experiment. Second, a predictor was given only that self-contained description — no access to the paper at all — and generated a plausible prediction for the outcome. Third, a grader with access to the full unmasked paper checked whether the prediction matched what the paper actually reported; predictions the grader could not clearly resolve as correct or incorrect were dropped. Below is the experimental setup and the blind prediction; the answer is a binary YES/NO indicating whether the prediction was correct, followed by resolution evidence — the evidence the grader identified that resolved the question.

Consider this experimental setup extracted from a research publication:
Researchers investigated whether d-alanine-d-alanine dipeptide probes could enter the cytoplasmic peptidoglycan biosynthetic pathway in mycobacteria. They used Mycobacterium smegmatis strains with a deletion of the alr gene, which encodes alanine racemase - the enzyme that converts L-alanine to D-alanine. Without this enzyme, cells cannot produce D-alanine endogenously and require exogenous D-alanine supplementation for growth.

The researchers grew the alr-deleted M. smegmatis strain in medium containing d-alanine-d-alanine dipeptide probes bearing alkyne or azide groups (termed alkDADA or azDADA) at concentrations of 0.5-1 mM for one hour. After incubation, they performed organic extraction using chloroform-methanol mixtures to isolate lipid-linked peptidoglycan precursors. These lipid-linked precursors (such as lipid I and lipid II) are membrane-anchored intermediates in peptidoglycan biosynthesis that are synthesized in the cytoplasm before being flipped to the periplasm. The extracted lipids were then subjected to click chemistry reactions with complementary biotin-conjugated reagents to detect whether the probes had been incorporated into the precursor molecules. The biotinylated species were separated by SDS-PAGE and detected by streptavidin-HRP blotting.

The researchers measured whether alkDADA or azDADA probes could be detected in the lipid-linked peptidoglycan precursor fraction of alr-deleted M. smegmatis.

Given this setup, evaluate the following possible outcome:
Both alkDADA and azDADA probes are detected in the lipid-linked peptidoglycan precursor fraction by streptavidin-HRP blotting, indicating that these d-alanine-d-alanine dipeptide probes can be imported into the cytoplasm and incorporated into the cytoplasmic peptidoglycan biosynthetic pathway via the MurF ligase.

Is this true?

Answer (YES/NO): YES